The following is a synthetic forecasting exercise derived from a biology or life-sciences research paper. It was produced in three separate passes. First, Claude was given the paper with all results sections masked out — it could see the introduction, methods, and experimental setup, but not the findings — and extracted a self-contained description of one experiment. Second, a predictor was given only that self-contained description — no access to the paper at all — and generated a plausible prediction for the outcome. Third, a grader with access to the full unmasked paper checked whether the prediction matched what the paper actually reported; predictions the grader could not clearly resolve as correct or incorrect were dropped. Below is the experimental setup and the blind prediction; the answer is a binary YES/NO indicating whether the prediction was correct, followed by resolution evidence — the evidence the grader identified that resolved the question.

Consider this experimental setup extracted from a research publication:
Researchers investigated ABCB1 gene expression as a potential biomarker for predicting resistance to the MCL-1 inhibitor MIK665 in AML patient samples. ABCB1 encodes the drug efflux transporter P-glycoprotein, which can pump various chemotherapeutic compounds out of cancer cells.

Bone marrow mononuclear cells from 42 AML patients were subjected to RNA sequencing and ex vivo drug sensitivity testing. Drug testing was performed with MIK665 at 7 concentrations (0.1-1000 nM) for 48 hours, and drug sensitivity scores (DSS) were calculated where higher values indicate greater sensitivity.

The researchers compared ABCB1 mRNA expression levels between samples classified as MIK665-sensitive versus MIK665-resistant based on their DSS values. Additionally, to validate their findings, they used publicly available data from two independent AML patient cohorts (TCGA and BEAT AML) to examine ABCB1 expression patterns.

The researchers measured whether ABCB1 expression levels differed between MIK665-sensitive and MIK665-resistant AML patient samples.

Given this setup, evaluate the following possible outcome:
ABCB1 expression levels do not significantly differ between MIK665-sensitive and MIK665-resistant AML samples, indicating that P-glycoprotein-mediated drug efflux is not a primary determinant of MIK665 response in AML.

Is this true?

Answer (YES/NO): NO